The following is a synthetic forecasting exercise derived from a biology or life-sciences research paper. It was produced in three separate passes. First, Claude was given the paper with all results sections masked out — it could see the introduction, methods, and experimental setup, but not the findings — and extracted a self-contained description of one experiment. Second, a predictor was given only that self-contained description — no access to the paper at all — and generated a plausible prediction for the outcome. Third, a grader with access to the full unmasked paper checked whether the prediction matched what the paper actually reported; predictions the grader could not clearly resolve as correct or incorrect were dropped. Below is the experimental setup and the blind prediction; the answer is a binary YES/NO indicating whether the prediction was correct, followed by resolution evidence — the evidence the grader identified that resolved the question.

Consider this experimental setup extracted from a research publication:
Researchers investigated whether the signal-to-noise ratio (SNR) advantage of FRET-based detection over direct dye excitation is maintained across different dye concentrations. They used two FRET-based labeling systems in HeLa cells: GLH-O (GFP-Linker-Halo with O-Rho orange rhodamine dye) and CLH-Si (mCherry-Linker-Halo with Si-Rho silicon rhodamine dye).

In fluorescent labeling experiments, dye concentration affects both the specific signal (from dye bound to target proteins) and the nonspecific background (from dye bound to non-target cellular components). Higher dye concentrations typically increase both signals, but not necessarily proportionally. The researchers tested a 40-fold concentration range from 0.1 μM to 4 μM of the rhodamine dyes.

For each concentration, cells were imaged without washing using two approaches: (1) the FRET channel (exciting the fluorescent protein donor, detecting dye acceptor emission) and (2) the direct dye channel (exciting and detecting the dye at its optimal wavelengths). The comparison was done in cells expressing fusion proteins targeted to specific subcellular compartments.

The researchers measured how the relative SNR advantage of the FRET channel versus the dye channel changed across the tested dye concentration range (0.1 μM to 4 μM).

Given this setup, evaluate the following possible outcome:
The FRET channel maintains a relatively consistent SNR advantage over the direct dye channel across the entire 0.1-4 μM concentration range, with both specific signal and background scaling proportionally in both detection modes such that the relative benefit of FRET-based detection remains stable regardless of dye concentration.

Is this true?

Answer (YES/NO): NO